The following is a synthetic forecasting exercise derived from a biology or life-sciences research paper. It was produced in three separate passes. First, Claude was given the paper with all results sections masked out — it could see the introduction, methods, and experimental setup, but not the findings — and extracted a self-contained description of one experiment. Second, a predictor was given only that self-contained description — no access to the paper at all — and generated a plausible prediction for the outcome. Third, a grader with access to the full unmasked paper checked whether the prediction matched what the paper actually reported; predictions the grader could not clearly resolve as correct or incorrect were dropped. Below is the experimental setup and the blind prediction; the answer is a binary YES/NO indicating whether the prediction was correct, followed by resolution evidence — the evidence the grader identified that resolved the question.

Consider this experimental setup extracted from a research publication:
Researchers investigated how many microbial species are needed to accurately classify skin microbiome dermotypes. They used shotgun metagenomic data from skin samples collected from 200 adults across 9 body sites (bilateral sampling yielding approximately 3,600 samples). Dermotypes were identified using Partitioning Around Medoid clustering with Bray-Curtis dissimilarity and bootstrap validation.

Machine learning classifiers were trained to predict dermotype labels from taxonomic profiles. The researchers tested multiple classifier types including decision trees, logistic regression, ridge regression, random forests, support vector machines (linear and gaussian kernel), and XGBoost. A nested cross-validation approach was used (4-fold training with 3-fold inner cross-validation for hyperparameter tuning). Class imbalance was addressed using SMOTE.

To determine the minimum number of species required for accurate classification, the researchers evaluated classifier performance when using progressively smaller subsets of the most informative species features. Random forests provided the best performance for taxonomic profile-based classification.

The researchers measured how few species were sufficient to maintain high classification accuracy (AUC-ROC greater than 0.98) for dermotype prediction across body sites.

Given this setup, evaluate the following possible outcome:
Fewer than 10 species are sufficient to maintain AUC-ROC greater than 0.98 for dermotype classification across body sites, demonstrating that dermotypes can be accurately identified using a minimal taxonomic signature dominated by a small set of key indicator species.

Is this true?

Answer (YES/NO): YES